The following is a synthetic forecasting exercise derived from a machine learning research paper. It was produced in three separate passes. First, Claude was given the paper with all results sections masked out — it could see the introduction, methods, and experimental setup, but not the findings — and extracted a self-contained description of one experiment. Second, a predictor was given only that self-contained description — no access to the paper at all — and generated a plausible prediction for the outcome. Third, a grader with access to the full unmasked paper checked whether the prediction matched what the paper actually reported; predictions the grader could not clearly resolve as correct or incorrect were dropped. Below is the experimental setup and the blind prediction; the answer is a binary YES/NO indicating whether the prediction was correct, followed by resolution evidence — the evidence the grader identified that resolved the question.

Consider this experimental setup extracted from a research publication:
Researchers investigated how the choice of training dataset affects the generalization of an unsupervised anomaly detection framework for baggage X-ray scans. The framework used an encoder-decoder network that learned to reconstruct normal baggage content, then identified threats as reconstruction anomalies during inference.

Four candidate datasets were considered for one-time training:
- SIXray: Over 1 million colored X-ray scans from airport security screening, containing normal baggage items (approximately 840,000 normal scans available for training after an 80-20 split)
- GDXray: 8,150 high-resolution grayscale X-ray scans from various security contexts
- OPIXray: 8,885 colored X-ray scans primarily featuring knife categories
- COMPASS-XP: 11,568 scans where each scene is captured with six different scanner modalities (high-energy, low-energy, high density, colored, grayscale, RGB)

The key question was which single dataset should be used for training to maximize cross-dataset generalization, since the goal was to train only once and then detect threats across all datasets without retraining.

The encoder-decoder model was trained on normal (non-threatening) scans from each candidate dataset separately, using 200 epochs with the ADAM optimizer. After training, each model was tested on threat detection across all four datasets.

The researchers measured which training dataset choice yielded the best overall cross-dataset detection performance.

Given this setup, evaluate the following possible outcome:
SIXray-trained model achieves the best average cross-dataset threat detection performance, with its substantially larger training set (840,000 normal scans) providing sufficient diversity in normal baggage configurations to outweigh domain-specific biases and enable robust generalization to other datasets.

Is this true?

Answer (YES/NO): YES